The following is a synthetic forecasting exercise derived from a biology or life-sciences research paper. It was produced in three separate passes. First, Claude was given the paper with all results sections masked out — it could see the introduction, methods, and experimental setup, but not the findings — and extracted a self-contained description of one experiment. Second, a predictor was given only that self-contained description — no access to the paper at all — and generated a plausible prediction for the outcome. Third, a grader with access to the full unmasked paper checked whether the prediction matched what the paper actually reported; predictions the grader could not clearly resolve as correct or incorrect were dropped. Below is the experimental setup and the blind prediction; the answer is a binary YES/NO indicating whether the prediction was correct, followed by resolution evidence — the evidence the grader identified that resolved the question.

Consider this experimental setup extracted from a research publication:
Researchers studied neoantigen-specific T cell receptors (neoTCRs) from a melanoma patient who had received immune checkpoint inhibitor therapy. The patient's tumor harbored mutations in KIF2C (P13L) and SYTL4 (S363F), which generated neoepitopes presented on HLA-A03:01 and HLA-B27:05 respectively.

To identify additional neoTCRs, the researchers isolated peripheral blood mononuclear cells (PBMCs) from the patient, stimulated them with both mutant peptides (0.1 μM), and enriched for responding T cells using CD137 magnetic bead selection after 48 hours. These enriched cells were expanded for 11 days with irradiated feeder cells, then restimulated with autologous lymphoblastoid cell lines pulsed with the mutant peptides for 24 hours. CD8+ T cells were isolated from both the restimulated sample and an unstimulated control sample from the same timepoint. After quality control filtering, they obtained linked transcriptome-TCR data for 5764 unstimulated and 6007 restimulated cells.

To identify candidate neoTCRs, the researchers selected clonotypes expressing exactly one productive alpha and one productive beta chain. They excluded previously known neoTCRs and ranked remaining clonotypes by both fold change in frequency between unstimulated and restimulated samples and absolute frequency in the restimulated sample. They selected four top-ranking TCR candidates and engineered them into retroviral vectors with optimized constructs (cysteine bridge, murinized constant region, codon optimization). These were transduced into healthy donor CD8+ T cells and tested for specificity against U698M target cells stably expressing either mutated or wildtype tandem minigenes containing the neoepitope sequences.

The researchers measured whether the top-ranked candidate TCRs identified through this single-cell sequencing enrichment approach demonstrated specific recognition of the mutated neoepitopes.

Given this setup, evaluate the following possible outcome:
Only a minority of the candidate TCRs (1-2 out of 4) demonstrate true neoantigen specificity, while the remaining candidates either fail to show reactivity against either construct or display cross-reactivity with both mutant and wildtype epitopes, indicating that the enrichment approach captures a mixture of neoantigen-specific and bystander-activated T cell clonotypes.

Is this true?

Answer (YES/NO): YES